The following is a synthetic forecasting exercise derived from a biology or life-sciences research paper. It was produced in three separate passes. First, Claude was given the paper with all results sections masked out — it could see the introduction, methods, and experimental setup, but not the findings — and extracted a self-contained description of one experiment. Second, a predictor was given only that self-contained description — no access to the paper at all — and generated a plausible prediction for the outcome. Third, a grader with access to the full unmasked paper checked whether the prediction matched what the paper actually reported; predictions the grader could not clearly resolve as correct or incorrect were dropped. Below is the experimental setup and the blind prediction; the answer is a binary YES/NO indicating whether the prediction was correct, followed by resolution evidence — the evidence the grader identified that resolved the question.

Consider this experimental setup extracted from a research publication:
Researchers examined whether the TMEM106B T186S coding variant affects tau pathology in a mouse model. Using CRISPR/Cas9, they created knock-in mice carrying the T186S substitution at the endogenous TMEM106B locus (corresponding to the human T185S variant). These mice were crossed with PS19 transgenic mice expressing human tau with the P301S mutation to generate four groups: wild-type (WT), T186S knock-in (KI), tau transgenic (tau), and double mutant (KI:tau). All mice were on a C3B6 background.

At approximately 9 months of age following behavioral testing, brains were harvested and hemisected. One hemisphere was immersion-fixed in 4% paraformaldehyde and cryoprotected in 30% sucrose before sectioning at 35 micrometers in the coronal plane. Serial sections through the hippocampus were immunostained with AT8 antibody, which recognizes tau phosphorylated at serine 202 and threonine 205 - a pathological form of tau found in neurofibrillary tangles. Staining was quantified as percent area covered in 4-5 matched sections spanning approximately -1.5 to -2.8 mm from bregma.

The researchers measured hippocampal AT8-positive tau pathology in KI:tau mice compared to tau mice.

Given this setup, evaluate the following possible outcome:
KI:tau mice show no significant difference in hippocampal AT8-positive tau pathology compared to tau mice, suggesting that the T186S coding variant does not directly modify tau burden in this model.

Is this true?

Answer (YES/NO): YES